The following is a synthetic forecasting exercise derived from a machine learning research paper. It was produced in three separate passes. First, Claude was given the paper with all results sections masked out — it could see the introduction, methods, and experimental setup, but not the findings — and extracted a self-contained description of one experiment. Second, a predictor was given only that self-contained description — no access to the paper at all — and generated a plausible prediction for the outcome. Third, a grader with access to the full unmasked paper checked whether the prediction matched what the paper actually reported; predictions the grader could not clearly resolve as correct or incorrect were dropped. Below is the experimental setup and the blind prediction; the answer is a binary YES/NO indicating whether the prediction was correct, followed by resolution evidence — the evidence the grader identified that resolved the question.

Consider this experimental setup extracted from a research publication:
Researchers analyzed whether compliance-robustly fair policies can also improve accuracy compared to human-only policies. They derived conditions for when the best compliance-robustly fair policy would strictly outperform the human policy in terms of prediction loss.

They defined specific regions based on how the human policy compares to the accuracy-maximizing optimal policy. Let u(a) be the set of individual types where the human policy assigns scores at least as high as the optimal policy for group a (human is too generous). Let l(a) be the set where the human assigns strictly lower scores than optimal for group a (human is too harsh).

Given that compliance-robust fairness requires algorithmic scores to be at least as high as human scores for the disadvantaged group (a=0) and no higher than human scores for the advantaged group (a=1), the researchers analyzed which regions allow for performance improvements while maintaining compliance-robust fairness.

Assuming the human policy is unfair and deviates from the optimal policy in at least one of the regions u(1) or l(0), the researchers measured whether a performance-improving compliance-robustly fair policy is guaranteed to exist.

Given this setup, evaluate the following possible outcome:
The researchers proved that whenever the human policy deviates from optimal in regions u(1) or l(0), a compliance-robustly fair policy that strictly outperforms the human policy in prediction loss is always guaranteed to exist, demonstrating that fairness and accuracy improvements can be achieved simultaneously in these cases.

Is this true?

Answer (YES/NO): YES